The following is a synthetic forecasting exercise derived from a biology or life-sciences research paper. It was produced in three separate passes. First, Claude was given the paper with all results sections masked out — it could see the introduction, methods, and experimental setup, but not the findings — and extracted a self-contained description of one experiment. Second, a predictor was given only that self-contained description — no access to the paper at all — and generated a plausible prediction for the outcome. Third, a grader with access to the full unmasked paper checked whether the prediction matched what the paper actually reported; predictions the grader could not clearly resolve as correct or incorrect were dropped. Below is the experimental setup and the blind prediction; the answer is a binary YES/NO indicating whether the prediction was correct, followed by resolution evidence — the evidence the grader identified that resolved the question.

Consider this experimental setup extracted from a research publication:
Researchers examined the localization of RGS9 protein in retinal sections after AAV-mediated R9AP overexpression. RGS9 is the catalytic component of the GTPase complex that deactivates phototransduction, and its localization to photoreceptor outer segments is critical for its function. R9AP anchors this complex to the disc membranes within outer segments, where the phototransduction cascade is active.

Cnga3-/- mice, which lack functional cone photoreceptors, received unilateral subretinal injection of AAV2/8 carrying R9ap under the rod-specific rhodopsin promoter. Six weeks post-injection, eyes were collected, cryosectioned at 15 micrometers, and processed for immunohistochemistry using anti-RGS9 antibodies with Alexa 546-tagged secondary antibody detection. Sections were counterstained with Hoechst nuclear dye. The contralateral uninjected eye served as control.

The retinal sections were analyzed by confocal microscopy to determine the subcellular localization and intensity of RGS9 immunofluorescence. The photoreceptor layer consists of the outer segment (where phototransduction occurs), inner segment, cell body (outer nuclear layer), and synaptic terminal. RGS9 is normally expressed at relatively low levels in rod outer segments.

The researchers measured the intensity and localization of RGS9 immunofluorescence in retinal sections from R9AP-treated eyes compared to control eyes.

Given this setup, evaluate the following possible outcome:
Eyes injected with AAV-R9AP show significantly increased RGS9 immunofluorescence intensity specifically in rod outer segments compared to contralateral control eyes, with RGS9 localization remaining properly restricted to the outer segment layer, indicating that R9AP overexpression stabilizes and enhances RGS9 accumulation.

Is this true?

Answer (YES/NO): NO